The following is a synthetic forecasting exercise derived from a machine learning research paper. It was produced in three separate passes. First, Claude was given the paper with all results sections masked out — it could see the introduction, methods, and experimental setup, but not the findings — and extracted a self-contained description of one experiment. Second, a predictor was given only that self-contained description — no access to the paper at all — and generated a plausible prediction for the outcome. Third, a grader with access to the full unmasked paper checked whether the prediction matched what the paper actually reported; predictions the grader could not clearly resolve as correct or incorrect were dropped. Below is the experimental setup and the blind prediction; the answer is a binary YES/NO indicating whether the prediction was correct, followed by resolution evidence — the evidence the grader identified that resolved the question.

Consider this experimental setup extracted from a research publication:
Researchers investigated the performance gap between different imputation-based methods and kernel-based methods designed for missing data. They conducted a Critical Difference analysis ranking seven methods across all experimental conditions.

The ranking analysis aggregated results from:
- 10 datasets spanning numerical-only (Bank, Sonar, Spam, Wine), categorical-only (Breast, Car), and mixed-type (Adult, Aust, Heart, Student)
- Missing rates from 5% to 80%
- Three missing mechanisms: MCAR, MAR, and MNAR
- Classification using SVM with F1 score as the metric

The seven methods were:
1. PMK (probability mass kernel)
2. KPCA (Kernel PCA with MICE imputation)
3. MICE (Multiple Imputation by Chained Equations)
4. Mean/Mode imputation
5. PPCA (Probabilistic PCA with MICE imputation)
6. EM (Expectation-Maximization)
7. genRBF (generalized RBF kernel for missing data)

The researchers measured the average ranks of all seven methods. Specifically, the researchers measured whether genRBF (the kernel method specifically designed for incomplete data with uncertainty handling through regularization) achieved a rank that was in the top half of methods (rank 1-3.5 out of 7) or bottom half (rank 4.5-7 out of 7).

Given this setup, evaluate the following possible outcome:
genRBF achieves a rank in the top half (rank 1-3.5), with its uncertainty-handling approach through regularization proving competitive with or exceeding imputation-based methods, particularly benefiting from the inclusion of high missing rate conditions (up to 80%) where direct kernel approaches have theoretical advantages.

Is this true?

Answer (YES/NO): NO